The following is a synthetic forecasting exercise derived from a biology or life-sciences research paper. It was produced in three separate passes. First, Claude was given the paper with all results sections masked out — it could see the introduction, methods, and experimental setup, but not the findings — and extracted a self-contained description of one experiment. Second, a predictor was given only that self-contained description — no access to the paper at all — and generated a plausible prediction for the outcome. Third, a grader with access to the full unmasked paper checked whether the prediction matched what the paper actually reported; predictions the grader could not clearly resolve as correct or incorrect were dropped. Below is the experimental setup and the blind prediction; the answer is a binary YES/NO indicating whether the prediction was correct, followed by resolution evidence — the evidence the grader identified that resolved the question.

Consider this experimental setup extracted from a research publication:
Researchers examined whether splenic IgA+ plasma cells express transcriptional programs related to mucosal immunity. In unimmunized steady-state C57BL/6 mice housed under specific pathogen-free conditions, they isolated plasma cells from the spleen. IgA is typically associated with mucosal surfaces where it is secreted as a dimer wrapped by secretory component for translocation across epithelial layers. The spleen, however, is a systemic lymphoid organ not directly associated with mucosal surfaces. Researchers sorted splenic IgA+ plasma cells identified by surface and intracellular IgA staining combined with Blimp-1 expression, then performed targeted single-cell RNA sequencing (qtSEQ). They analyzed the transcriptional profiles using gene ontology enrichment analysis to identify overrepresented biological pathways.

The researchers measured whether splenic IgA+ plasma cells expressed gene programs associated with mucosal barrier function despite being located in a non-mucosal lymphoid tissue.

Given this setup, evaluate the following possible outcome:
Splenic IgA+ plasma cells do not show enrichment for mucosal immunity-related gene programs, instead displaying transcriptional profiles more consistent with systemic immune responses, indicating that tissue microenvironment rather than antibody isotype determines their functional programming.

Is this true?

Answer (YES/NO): NO